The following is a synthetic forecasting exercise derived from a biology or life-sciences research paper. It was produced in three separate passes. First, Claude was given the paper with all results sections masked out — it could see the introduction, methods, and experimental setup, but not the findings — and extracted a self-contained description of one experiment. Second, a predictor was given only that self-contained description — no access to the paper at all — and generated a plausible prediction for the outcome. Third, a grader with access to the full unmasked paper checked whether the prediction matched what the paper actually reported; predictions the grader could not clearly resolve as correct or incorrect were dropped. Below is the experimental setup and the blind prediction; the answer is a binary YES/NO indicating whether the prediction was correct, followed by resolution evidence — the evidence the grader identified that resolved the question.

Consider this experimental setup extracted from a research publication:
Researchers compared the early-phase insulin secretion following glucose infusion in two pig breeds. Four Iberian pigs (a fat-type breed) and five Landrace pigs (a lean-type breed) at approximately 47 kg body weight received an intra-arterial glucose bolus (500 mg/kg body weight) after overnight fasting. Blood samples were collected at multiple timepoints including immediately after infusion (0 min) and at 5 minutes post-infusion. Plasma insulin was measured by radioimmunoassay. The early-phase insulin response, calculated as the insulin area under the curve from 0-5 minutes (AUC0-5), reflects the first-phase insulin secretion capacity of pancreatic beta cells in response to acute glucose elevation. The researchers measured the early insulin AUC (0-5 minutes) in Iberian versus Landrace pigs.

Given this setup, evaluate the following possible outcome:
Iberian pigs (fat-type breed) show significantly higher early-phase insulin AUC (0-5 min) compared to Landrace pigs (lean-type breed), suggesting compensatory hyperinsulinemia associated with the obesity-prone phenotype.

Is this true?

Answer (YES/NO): YES